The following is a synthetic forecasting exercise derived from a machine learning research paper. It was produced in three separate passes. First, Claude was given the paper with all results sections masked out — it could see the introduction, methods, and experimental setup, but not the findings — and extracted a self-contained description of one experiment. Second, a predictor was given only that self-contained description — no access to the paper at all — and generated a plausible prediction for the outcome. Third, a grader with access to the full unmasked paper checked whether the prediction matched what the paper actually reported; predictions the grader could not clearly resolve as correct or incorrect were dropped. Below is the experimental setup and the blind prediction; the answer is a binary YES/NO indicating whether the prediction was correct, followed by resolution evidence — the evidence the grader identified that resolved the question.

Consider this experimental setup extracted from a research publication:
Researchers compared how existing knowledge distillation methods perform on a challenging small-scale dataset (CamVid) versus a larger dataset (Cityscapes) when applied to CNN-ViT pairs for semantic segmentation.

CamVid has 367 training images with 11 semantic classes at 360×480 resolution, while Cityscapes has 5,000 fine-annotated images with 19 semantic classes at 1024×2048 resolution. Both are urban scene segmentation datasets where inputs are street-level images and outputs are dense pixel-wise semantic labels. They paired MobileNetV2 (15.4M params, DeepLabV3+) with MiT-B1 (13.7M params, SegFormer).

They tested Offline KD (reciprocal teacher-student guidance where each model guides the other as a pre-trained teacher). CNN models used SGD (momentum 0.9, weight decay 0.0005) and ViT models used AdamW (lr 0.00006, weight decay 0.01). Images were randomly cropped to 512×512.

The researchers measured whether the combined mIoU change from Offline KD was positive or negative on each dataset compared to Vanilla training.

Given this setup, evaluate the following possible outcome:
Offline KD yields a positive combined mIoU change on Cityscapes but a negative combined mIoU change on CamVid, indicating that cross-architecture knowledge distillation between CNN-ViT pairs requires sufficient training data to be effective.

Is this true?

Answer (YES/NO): YES